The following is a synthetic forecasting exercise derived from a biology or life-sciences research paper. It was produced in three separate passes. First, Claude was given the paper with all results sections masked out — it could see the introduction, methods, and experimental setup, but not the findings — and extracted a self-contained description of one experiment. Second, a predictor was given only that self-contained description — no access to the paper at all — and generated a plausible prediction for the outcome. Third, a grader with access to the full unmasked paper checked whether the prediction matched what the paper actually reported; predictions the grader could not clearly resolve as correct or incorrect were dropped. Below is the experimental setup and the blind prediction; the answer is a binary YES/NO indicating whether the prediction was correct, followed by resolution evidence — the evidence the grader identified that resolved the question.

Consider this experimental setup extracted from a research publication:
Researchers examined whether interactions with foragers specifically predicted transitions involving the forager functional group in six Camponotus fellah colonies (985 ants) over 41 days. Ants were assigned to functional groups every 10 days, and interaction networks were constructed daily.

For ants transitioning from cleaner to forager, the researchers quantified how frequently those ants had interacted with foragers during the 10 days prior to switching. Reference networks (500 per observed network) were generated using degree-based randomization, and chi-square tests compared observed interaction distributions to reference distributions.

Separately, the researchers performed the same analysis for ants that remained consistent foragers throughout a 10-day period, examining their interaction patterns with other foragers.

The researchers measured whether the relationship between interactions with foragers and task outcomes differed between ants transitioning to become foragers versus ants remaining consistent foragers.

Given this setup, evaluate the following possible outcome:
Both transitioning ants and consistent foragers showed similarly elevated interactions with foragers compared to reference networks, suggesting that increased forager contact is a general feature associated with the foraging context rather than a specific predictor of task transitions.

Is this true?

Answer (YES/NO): NO